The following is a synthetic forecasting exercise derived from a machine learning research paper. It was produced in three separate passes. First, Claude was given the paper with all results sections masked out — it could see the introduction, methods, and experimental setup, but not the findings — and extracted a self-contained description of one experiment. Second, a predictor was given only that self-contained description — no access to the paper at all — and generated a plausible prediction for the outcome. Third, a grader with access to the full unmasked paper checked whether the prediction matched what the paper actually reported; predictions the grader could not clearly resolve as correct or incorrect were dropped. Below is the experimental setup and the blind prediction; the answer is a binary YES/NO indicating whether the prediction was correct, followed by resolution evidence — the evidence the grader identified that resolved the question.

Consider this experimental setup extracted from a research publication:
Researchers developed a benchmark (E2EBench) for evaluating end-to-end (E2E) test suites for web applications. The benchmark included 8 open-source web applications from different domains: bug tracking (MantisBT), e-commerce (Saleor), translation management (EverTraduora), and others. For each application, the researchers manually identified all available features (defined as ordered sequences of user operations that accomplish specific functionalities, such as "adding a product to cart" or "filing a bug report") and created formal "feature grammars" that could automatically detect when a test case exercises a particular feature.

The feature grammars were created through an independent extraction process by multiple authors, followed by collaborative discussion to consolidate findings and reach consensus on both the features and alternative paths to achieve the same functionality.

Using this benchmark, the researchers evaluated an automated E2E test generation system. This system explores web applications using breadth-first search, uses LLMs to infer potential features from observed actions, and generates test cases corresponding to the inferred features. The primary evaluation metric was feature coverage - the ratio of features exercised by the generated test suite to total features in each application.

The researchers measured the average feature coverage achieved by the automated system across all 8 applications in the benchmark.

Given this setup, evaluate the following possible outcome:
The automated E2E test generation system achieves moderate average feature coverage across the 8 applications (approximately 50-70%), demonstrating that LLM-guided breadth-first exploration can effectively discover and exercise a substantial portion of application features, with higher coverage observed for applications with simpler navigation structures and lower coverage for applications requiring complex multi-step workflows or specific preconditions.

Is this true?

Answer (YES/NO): NO